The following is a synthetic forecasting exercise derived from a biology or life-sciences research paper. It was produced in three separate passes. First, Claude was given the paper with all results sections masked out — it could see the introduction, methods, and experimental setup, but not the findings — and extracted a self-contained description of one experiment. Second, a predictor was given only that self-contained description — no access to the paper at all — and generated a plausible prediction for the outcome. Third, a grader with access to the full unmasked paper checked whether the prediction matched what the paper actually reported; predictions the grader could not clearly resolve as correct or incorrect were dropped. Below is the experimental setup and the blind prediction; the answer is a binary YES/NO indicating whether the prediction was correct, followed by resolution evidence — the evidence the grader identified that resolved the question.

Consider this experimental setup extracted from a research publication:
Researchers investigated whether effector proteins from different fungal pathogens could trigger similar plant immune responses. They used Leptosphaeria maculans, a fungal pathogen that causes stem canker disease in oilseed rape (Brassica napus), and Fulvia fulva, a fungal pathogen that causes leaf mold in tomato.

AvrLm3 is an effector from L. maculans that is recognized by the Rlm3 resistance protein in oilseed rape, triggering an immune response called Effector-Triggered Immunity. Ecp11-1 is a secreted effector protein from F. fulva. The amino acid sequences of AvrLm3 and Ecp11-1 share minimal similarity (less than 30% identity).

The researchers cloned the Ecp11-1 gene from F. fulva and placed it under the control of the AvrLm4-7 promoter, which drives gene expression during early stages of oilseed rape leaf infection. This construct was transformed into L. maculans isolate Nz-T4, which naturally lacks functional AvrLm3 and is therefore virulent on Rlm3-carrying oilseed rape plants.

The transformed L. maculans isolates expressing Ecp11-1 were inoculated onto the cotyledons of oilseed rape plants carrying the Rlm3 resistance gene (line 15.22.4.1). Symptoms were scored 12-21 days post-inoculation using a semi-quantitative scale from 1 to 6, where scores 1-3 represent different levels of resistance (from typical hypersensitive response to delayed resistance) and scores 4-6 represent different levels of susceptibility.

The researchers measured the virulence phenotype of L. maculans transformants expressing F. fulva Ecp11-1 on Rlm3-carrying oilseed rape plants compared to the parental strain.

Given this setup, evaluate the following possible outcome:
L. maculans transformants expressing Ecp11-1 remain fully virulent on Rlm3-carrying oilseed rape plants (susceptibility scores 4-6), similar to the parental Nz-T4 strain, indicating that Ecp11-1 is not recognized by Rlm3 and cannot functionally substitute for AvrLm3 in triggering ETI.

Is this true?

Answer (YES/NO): NO